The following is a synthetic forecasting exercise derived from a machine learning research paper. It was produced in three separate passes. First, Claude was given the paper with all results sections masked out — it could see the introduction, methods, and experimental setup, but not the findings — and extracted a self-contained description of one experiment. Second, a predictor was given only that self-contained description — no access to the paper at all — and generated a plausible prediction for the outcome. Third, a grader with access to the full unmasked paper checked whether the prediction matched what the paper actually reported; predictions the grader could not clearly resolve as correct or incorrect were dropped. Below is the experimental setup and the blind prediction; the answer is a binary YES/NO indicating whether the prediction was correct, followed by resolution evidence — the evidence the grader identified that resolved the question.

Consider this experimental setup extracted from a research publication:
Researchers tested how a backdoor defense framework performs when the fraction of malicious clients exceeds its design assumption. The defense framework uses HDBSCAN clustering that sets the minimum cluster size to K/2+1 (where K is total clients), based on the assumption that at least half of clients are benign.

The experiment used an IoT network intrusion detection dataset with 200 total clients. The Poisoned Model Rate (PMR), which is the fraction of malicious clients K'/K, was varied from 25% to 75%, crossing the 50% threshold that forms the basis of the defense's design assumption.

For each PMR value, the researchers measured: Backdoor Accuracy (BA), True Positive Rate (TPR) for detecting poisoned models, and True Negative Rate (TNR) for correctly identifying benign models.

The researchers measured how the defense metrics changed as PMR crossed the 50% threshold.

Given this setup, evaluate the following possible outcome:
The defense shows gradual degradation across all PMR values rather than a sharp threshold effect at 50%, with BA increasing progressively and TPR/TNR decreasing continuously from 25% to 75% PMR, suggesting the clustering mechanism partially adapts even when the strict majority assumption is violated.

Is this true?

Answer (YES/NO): NO